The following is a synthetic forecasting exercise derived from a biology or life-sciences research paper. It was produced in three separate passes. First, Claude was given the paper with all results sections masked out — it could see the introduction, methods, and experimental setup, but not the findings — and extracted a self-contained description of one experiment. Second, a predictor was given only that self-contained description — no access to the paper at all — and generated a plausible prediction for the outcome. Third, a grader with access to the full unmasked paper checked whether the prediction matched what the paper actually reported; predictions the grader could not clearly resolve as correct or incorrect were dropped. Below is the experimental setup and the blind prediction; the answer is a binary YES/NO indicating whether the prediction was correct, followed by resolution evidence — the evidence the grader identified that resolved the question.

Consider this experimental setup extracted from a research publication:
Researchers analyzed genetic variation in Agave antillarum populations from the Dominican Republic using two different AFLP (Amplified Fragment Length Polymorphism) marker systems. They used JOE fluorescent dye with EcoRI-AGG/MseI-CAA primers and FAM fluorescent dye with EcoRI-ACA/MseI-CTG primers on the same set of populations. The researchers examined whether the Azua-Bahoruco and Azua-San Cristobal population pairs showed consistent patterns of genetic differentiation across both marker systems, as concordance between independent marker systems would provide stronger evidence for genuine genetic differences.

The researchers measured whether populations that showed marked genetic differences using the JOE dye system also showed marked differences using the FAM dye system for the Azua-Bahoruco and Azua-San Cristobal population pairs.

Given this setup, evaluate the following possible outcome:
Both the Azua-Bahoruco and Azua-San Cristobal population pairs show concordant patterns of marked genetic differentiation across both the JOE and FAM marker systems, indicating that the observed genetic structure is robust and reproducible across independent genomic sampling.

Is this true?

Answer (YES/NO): YES